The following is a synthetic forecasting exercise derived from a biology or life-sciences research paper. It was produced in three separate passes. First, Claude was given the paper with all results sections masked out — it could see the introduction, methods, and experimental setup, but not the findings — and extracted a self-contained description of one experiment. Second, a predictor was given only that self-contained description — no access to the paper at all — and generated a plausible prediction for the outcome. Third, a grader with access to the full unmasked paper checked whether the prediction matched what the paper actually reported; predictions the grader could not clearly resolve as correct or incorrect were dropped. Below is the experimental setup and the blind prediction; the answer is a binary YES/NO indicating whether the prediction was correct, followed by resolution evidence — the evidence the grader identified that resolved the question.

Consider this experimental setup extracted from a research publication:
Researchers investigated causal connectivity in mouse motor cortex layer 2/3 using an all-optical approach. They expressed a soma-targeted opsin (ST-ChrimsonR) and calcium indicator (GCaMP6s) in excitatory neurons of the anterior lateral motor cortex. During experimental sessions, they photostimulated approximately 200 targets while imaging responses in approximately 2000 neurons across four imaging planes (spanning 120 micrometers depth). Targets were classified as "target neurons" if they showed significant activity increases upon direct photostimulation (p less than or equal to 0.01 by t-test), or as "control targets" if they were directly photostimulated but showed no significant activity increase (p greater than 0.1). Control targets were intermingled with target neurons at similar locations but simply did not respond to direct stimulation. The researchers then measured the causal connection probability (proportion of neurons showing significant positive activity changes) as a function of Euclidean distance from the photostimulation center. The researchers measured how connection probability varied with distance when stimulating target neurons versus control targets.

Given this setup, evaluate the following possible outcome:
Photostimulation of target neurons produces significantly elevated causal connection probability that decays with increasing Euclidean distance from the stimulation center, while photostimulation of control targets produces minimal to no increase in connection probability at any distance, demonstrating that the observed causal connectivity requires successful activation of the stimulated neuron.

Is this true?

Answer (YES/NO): YES